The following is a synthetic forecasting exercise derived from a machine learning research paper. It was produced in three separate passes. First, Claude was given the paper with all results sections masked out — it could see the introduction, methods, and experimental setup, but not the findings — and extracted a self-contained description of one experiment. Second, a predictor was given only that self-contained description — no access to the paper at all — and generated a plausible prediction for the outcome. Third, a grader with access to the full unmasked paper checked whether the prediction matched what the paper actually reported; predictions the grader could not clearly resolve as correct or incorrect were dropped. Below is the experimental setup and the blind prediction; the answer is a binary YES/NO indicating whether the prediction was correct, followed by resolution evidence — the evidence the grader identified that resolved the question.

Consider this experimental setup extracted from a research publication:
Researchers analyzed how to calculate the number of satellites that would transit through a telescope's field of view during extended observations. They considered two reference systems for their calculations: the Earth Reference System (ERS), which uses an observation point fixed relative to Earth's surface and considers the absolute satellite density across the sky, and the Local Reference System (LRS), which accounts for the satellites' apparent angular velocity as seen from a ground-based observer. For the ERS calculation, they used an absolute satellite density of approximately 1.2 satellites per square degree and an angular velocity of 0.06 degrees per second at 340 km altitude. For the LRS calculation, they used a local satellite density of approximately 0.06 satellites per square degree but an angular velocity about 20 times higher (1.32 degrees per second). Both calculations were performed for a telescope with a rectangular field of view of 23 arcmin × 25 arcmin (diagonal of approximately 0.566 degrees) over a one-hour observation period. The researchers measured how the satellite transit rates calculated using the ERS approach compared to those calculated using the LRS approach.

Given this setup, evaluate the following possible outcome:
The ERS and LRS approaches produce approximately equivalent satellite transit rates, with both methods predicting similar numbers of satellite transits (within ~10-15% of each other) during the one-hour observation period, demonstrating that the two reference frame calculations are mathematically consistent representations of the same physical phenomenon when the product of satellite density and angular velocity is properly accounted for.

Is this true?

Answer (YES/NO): NO